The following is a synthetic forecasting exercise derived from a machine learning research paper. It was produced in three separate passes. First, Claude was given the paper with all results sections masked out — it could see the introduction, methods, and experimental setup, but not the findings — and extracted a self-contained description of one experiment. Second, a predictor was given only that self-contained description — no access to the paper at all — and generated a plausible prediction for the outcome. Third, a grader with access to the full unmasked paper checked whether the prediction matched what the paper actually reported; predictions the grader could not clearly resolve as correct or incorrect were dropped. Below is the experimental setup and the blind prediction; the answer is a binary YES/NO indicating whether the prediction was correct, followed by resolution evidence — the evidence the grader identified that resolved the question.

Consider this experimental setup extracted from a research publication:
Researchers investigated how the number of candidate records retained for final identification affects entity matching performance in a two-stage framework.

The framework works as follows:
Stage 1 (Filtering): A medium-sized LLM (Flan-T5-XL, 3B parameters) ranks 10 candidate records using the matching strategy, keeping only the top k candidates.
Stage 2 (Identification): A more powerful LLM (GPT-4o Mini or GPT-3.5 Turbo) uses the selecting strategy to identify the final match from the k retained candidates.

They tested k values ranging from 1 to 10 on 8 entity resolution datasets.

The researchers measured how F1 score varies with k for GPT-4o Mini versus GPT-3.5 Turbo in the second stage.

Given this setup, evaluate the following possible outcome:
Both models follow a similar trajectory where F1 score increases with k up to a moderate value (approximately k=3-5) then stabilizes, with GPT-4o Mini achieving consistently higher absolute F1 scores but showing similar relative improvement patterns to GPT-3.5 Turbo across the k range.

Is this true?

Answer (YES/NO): NO